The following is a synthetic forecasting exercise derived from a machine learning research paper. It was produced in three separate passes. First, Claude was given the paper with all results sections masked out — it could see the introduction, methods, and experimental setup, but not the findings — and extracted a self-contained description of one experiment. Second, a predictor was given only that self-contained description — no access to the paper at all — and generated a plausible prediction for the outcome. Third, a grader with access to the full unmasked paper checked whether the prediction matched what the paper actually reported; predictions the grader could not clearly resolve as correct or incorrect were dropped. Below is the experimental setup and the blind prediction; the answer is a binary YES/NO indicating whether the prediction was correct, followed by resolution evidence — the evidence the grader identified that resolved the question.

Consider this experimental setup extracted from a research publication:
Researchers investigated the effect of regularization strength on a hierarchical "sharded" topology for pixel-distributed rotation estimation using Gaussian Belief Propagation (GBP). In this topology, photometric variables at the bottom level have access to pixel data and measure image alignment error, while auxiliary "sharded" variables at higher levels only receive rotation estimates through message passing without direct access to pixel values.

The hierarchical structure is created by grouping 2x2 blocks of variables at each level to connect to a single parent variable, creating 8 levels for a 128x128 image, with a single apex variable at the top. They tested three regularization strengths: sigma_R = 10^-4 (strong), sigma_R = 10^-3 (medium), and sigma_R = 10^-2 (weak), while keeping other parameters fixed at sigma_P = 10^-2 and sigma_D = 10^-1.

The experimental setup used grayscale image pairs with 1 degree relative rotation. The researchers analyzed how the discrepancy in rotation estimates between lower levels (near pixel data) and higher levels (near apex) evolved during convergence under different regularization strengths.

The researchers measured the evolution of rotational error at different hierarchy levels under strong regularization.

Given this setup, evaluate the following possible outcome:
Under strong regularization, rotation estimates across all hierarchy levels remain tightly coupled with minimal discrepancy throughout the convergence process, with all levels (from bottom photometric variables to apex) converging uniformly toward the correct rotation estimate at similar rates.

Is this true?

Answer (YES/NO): YES